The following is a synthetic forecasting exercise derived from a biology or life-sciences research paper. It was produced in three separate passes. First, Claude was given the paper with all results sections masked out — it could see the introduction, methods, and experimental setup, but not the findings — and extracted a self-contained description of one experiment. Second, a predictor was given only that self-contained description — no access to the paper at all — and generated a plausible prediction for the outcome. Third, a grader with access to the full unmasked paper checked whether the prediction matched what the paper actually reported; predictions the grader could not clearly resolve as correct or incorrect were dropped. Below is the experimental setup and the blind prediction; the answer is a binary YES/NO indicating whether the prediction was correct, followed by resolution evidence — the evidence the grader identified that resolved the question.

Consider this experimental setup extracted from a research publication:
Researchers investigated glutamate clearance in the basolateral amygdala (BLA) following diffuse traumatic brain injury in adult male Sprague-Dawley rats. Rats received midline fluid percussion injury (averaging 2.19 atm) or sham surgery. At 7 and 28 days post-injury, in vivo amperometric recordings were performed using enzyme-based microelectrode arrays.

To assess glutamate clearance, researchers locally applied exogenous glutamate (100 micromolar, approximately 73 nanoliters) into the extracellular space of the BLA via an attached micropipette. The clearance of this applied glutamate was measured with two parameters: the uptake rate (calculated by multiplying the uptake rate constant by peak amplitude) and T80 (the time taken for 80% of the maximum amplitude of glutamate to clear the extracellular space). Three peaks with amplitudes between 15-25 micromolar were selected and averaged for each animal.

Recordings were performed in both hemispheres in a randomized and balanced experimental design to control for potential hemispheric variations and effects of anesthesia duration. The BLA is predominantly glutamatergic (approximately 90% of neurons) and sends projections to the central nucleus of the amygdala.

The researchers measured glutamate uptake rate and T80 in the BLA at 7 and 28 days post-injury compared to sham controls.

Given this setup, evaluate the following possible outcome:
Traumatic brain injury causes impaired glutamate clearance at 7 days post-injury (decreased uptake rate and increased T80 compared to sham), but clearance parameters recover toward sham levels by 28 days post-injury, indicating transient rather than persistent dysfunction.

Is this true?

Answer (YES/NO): NO